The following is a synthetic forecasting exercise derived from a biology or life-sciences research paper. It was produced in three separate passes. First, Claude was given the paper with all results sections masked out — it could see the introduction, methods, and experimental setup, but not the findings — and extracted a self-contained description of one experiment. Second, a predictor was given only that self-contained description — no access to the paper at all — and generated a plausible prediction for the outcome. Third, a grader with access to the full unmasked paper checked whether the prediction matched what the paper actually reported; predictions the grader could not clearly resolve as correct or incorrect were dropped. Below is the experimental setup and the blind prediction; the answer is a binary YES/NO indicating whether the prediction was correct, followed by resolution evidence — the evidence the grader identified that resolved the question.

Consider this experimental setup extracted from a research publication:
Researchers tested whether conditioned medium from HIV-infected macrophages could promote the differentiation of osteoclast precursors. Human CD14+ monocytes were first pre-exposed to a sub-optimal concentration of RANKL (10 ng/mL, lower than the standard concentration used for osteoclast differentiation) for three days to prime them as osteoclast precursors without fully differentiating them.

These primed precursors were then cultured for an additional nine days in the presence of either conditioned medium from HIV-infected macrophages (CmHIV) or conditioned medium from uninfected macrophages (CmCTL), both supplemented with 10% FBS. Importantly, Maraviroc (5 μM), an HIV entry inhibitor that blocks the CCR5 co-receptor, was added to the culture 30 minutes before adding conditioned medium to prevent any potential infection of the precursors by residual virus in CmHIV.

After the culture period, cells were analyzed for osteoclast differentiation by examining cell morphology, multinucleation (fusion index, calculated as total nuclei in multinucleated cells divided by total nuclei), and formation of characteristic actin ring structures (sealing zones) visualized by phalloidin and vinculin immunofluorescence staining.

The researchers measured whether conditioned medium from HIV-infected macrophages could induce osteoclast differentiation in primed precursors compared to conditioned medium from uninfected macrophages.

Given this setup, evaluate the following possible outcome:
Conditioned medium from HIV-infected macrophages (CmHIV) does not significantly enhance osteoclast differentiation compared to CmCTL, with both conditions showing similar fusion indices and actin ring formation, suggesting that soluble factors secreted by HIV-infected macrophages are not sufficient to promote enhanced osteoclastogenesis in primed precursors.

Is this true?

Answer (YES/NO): YES